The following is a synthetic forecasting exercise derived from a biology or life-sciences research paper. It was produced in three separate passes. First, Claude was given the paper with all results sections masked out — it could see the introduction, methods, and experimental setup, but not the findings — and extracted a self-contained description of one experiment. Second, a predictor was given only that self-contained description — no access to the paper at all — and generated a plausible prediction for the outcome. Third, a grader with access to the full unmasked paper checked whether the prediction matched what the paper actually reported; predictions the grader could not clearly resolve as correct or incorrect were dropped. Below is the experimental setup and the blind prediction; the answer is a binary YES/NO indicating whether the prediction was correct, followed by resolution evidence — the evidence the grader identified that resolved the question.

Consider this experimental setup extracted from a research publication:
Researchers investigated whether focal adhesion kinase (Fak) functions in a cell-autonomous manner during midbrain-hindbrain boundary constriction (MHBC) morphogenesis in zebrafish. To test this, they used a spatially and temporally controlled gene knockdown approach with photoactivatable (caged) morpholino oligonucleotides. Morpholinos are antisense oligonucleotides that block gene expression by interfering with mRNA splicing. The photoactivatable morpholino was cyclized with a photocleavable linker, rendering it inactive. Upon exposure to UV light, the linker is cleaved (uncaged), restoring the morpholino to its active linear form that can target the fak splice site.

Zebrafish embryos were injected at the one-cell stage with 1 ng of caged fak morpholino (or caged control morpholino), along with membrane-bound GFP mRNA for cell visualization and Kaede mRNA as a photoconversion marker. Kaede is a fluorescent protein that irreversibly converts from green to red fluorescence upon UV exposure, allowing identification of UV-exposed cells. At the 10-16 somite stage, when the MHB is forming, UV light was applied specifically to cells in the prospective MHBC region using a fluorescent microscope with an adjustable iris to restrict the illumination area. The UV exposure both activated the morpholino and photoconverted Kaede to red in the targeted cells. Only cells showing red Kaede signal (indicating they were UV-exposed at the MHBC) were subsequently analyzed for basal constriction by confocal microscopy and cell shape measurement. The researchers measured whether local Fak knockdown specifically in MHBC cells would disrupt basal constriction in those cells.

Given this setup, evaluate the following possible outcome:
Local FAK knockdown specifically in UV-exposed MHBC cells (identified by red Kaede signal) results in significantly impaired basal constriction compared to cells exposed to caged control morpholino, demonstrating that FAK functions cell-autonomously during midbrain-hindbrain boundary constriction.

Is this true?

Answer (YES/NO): YES